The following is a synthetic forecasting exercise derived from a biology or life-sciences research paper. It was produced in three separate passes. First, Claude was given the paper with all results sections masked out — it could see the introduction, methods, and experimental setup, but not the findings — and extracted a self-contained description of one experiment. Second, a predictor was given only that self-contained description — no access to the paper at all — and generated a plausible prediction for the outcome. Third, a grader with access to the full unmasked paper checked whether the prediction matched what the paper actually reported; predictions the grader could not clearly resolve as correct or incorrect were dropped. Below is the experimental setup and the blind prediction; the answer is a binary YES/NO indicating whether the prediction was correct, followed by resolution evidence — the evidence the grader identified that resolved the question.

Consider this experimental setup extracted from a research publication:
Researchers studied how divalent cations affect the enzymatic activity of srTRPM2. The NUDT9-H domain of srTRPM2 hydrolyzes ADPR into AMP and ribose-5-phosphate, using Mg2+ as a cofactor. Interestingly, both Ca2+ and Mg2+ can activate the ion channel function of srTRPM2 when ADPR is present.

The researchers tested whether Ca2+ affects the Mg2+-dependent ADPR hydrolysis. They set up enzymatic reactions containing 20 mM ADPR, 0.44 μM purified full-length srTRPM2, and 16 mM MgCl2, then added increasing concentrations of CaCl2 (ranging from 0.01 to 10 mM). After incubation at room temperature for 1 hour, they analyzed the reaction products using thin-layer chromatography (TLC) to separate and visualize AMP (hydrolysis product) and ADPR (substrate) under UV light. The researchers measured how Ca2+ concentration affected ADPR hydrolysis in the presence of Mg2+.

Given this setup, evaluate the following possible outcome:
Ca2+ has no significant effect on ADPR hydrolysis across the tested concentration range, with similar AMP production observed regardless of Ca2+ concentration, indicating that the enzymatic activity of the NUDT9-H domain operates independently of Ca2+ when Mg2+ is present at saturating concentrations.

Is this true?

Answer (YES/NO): NO